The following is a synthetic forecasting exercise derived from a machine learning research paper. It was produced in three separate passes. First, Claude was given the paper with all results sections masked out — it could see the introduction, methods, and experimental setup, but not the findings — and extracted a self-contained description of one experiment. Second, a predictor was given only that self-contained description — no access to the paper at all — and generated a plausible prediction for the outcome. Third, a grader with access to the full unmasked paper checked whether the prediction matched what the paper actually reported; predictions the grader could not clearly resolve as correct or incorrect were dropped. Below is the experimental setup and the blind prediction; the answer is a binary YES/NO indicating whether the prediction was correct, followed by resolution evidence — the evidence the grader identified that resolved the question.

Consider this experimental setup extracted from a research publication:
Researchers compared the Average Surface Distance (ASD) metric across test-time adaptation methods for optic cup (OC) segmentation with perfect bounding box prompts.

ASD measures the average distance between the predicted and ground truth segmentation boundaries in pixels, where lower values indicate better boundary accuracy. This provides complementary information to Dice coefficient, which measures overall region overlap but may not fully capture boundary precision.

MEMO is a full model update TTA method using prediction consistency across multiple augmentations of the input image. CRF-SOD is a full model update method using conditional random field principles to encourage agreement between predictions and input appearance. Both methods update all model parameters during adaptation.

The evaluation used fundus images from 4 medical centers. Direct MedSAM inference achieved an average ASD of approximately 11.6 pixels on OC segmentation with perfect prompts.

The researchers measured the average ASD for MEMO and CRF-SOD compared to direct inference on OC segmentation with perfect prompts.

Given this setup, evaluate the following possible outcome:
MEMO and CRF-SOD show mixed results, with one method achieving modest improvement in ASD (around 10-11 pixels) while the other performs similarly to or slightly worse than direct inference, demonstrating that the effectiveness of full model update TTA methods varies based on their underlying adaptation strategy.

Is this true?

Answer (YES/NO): NO